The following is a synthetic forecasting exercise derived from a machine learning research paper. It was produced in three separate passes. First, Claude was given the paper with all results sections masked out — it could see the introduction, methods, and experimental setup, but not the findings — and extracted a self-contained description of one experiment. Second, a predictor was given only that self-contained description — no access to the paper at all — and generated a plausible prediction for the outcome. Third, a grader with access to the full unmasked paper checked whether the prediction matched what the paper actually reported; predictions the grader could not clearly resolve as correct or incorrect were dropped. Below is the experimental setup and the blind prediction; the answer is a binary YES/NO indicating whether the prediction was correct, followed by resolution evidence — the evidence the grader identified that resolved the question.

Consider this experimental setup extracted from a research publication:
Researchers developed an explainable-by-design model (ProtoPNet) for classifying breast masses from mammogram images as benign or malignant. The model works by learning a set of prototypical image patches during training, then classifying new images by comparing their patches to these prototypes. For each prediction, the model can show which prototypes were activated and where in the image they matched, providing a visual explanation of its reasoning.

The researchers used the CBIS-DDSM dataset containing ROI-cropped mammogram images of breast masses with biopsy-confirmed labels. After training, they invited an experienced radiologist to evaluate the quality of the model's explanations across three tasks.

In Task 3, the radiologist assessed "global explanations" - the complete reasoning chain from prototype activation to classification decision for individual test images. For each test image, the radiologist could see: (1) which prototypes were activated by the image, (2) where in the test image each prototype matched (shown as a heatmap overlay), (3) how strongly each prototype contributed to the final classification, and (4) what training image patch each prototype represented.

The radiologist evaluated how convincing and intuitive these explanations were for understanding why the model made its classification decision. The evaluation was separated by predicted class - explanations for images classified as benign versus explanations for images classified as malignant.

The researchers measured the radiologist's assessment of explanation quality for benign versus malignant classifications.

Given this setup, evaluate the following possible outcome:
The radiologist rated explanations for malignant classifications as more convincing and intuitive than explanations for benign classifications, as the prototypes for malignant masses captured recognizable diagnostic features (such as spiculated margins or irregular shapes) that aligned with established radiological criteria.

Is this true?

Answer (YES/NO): YES